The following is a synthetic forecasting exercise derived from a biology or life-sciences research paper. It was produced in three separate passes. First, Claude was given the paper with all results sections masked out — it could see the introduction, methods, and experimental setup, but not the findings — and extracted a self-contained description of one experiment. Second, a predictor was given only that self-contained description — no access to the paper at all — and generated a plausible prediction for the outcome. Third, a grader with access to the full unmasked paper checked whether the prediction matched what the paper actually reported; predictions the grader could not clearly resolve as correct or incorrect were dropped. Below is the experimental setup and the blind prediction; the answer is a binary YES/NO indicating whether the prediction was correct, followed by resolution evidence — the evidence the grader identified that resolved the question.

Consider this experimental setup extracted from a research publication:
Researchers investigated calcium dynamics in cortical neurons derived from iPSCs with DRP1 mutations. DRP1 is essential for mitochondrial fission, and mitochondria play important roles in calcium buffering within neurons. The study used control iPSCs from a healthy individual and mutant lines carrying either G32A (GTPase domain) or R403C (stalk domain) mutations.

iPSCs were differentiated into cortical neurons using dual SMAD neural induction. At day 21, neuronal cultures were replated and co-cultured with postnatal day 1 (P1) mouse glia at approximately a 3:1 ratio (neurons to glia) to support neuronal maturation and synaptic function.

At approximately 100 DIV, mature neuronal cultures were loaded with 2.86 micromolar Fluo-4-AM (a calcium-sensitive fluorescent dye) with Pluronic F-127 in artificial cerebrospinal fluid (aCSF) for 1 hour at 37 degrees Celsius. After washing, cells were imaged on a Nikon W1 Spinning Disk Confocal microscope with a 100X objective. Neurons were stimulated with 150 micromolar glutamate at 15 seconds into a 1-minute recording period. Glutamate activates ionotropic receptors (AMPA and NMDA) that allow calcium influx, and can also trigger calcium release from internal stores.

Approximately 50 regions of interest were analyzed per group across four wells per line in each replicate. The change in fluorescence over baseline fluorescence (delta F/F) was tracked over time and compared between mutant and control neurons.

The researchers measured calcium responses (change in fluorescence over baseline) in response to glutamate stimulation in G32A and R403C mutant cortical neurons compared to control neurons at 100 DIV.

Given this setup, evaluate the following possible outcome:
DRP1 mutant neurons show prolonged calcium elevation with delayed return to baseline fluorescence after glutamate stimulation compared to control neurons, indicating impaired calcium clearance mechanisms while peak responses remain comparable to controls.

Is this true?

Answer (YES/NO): NO